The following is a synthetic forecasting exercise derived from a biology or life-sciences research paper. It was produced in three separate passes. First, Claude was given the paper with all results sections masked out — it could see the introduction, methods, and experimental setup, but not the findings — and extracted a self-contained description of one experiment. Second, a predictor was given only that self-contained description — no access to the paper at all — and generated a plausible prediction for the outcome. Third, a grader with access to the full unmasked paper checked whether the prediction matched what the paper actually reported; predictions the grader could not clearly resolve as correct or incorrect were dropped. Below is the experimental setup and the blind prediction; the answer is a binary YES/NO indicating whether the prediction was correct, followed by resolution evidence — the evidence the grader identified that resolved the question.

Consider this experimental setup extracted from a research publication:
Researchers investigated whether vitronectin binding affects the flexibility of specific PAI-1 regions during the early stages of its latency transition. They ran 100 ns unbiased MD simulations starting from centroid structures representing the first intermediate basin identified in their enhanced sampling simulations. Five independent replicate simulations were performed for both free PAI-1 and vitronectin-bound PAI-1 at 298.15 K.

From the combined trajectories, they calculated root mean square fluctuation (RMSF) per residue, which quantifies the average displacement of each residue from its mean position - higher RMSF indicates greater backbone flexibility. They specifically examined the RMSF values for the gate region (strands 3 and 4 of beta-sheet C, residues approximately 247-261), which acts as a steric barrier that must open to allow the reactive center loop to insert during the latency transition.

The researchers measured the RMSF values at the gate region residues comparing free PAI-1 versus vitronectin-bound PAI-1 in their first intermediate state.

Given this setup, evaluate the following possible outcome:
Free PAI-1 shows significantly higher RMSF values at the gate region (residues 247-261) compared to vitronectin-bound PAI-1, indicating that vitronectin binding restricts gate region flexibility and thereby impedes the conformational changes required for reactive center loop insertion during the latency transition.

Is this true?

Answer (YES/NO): YES